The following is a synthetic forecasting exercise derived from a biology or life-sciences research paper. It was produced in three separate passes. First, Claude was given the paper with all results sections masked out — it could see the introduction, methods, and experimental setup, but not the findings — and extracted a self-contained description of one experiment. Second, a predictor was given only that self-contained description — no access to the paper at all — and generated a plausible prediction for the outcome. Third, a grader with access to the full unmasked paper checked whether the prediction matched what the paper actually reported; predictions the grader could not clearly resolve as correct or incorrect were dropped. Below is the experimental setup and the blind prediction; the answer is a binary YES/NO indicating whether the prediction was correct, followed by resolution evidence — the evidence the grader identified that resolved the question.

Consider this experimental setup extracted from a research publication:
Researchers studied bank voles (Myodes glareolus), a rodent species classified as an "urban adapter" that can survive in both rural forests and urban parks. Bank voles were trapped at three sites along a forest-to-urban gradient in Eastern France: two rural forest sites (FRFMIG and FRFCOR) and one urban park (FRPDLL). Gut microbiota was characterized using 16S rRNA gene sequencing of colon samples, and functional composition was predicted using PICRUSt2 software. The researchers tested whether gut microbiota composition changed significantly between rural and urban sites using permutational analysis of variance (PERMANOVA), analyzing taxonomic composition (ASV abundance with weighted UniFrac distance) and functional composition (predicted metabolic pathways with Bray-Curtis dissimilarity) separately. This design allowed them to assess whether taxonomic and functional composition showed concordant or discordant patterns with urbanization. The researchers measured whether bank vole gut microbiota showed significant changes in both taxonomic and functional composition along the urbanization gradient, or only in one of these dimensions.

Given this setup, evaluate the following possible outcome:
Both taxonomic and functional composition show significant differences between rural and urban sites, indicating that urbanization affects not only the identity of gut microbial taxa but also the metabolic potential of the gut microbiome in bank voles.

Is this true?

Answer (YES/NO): NO